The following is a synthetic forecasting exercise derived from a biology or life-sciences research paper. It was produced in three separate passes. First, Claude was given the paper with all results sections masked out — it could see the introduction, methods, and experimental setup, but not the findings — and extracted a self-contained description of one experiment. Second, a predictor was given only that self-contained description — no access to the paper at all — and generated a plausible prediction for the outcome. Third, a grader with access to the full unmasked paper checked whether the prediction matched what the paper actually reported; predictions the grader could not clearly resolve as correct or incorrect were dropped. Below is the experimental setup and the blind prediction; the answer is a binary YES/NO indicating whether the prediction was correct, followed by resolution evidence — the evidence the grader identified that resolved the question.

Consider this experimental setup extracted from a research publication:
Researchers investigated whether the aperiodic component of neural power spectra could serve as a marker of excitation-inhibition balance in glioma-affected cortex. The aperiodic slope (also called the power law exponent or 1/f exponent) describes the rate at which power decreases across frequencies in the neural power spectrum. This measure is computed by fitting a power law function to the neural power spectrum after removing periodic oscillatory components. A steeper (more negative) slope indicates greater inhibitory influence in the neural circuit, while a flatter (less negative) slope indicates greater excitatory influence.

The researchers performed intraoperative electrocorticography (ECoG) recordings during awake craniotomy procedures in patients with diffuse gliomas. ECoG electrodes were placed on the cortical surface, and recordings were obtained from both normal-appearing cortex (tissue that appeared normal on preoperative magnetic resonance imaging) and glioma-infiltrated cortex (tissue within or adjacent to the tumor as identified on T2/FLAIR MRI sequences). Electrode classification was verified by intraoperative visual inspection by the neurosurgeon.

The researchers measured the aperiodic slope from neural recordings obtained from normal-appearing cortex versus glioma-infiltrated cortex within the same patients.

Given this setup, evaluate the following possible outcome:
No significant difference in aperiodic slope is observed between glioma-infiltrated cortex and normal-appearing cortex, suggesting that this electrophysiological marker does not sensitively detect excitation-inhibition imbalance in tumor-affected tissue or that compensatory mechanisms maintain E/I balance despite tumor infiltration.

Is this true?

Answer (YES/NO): NO